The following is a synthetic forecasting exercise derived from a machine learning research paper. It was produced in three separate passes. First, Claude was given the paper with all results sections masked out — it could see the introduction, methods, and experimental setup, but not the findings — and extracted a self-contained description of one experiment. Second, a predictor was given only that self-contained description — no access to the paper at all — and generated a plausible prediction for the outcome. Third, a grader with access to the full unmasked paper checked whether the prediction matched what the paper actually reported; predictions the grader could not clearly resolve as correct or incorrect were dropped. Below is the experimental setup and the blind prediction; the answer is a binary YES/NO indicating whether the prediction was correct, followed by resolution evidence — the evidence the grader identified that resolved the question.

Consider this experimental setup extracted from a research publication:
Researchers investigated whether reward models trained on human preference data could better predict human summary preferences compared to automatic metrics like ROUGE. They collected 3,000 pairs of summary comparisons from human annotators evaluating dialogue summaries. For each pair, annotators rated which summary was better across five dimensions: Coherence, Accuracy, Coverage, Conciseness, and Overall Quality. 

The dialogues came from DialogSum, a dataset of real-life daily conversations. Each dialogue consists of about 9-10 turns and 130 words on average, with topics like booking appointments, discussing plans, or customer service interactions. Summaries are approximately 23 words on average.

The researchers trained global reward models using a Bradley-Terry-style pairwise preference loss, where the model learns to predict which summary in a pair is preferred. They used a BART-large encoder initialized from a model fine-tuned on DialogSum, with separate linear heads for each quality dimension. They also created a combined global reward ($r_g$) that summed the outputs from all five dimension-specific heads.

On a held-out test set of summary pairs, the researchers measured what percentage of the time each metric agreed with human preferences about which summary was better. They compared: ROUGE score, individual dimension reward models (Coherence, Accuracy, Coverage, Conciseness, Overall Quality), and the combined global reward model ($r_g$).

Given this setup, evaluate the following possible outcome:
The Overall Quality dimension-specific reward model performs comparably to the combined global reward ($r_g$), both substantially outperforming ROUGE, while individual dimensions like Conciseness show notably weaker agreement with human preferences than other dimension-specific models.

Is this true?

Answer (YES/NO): NO